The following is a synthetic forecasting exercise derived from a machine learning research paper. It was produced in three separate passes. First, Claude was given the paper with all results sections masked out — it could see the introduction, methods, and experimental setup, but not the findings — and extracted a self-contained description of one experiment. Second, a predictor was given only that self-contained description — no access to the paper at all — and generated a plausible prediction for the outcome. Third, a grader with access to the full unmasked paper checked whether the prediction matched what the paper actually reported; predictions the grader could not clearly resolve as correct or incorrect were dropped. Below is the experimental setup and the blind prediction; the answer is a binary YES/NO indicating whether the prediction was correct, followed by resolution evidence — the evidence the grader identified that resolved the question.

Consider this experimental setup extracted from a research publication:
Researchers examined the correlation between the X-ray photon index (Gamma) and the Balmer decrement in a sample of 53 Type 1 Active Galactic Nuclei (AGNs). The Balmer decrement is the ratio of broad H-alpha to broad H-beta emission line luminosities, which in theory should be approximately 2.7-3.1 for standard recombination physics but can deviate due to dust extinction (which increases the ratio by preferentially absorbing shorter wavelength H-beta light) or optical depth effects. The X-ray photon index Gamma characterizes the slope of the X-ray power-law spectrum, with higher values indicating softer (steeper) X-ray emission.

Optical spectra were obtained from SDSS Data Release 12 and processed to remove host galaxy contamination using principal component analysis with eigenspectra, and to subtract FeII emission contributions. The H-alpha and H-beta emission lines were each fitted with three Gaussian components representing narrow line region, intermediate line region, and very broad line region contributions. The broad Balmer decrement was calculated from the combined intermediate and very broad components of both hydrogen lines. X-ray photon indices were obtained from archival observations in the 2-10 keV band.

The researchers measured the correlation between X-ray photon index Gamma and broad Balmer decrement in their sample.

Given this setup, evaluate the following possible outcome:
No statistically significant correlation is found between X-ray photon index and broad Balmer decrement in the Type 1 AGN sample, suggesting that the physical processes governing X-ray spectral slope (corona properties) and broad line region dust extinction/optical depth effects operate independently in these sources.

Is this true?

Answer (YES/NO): NO